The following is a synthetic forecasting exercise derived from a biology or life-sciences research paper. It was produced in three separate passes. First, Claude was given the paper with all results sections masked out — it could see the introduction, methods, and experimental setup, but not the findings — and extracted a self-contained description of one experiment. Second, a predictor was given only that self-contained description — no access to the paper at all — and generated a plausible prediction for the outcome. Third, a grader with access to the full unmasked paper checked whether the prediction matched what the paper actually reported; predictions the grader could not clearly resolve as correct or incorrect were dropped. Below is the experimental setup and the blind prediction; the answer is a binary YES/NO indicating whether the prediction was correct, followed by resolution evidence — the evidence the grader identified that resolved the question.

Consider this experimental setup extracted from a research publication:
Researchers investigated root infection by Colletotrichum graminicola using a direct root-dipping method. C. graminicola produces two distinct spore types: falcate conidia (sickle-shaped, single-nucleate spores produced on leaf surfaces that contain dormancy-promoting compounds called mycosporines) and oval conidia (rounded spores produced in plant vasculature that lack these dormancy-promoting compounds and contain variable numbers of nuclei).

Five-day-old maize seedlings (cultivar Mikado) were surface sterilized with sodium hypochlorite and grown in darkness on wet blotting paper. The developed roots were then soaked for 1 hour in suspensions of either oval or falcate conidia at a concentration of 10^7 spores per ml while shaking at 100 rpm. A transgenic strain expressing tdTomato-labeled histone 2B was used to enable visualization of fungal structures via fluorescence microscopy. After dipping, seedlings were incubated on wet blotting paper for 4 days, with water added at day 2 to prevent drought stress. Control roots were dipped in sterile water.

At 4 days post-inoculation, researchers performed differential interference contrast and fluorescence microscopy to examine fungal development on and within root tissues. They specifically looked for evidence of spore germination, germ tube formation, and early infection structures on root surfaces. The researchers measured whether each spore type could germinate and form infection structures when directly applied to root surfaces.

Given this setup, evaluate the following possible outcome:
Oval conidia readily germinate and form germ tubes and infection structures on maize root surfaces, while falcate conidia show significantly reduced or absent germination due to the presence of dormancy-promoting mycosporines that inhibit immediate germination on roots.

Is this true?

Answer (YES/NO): NO